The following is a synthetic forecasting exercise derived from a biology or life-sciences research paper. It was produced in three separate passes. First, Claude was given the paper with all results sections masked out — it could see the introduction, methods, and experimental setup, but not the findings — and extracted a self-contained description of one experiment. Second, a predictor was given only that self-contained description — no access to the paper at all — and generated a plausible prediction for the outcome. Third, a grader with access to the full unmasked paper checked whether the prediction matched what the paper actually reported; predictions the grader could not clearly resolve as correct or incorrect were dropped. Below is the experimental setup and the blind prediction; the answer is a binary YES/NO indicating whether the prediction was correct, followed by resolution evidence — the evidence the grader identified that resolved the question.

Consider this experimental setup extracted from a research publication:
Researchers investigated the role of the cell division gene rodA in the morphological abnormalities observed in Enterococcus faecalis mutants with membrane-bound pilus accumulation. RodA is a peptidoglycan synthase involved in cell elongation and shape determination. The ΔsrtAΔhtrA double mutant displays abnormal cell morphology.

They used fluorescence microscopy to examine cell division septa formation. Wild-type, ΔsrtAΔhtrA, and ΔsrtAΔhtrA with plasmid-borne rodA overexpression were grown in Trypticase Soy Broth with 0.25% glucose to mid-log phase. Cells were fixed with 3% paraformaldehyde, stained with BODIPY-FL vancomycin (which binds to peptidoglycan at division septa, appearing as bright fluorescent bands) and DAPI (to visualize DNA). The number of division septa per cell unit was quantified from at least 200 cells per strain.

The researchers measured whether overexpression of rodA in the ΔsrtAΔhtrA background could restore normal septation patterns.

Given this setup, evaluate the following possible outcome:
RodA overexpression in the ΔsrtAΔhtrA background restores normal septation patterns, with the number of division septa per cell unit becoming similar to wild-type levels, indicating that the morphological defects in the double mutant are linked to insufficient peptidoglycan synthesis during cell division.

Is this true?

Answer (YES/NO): NO